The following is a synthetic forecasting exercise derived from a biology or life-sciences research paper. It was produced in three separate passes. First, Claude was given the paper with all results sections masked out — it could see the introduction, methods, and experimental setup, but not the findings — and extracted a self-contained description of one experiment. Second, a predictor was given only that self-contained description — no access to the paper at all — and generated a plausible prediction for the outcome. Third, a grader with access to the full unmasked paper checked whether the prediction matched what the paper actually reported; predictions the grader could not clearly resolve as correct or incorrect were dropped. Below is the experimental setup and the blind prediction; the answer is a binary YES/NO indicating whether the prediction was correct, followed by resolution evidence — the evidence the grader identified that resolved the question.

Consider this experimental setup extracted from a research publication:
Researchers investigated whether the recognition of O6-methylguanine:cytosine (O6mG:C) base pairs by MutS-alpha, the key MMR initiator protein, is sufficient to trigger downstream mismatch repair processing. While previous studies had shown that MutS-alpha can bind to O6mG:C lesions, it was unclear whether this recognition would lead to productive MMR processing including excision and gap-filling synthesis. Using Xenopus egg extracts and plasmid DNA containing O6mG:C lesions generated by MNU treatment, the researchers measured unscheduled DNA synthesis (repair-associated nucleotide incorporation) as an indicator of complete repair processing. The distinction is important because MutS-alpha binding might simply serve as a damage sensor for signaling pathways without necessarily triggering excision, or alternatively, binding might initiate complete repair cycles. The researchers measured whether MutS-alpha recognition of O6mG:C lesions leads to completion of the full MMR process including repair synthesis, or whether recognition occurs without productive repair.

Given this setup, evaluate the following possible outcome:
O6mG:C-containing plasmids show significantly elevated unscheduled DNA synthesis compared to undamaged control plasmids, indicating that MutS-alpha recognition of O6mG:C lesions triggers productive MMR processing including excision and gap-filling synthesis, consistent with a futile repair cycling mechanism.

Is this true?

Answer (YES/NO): YES